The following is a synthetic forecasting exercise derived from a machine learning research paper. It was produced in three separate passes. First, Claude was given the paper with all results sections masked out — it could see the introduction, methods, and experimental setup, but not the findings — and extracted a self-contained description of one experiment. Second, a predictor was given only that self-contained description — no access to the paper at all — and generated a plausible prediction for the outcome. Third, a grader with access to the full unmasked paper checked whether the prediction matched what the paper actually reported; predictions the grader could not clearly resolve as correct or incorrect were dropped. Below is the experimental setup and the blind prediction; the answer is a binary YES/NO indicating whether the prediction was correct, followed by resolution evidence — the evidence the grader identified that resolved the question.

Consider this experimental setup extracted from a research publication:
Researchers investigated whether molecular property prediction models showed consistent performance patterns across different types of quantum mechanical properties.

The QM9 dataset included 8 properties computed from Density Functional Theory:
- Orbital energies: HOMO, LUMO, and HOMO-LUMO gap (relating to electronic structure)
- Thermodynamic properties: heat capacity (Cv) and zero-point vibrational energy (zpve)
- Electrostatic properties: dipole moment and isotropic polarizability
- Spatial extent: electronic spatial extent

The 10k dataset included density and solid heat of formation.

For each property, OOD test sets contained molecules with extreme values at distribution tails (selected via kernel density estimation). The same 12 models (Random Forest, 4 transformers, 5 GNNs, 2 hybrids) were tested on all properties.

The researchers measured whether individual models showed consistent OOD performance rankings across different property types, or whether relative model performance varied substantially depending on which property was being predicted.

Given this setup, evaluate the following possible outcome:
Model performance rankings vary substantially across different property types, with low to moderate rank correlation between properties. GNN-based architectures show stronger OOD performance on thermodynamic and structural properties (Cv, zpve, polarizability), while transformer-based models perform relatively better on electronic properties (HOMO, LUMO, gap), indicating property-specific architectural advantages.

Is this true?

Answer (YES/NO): NO